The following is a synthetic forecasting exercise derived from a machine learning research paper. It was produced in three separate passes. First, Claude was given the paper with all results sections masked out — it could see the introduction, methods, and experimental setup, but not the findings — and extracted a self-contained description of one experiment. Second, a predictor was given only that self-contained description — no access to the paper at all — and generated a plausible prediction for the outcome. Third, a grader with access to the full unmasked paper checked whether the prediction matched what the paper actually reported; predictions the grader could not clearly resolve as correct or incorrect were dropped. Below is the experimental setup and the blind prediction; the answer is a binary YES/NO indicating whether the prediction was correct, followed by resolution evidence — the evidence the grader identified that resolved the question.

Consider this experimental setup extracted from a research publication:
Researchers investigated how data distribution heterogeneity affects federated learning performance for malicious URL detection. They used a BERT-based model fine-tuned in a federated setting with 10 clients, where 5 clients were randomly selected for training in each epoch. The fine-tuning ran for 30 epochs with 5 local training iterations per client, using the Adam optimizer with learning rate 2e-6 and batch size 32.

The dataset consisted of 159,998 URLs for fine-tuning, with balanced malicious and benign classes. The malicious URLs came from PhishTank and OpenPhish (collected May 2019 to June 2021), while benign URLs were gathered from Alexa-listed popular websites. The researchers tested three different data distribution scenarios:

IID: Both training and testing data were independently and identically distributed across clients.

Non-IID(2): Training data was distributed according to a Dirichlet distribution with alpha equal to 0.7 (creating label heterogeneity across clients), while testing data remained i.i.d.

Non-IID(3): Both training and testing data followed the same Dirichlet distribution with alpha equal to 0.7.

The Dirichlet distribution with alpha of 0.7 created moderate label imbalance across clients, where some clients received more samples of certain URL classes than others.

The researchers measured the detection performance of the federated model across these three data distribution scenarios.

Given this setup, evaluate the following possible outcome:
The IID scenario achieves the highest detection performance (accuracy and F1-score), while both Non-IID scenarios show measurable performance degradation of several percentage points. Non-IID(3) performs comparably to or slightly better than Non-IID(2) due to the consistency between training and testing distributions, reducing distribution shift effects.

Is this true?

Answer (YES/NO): NO